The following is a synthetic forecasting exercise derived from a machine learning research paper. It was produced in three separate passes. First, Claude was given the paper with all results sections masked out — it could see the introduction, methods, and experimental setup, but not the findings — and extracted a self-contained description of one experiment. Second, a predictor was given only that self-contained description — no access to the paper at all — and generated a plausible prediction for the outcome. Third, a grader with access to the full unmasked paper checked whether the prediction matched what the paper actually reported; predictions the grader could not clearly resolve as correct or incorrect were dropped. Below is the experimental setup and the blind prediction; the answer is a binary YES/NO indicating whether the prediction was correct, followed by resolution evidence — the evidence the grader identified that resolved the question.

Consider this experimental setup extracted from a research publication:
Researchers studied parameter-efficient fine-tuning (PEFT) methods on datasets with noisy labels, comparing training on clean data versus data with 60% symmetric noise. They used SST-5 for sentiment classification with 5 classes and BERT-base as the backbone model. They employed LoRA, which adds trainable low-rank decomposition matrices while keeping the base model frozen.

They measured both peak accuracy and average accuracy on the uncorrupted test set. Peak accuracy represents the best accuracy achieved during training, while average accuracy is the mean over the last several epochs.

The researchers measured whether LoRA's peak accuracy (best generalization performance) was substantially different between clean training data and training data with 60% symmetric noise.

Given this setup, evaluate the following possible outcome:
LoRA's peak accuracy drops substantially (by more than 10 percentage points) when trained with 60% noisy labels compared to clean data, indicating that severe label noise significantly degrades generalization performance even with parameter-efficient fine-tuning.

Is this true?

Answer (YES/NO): NO